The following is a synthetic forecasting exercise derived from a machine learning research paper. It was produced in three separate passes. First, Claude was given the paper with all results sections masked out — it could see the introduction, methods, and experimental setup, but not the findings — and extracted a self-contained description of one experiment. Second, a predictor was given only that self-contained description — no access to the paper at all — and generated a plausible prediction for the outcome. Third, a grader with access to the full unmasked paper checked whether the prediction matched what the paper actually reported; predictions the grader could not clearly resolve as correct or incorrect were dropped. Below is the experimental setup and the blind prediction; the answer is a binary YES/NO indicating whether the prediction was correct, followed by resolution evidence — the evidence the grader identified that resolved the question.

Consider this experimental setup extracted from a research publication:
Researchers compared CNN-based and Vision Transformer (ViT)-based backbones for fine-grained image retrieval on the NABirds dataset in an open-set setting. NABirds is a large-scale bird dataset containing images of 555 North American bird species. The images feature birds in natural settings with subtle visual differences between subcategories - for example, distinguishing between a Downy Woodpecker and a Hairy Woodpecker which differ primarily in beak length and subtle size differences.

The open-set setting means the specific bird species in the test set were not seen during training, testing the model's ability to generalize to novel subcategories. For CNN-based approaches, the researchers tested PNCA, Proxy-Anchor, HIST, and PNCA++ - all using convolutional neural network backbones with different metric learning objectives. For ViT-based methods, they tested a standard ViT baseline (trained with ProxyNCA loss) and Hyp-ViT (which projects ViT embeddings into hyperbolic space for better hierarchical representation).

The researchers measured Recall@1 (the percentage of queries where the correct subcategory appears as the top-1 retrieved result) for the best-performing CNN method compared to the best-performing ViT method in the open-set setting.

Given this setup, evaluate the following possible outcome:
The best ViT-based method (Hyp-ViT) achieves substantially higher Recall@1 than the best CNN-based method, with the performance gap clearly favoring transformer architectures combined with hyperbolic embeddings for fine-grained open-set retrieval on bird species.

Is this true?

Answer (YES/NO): YES